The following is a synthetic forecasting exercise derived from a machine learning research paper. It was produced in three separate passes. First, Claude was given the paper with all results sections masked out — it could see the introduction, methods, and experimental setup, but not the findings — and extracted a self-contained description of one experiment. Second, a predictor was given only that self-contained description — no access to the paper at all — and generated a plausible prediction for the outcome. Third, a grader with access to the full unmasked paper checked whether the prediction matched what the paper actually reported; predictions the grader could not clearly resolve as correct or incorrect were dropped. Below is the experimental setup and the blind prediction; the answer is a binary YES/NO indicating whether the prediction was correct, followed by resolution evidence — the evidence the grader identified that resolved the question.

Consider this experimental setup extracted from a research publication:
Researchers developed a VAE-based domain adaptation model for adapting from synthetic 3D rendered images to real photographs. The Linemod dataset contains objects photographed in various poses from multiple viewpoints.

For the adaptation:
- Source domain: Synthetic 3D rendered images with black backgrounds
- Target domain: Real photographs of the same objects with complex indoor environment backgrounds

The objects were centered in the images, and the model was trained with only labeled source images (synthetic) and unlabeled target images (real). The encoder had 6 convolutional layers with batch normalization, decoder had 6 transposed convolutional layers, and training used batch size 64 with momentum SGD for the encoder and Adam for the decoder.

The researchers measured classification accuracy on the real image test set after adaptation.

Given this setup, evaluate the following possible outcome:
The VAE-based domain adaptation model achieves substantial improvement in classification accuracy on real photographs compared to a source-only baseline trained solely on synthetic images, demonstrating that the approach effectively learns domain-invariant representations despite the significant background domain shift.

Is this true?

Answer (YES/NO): YES